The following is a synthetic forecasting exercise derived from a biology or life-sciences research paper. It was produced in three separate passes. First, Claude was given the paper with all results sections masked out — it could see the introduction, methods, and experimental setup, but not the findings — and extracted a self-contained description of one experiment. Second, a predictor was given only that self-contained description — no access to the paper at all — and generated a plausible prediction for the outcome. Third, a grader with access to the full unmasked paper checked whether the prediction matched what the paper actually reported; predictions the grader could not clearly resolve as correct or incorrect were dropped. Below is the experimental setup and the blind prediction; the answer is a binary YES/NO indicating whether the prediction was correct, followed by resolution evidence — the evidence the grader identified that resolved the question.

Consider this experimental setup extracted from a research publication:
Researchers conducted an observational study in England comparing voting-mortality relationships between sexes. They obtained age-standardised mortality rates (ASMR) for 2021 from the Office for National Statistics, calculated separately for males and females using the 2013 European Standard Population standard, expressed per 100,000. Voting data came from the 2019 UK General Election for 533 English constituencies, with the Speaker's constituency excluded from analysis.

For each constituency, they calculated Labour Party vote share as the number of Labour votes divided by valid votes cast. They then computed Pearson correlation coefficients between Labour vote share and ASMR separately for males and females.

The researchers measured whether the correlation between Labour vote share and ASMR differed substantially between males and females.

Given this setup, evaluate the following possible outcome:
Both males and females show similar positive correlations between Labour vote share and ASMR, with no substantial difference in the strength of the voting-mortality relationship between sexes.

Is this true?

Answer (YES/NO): YES